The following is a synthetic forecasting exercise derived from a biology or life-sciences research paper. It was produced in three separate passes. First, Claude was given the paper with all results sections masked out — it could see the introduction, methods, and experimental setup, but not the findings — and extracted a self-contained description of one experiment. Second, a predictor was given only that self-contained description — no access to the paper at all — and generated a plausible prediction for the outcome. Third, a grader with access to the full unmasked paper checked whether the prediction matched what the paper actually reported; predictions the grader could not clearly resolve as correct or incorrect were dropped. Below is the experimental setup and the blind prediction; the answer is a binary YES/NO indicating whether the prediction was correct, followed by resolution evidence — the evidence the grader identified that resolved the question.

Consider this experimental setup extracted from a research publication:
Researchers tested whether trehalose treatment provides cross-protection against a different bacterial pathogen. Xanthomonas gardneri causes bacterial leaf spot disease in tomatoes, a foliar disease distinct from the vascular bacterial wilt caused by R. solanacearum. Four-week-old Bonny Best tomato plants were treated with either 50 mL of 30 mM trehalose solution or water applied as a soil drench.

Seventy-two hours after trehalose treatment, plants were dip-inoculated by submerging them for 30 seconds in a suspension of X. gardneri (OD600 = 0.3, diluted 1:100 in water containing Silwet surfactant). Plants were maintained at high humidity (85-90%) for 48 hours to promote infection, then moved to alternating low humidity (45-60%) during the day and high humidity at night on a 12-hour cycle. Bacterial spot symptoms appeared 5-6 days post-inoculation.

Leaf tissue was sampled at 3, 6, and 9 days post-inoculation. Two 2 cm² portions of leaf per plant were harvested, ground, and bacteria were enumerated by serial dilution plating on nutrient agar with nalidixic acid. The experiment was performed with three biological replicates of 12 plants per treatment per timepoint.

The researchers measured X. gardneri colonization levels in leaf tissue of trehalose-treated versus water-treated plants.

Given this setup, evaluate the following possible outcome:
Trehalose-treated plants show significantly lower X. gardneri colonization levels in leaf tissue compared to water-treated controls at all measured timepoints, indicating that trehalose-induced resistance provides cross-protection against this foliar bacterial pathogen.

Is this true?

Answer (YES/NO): NO